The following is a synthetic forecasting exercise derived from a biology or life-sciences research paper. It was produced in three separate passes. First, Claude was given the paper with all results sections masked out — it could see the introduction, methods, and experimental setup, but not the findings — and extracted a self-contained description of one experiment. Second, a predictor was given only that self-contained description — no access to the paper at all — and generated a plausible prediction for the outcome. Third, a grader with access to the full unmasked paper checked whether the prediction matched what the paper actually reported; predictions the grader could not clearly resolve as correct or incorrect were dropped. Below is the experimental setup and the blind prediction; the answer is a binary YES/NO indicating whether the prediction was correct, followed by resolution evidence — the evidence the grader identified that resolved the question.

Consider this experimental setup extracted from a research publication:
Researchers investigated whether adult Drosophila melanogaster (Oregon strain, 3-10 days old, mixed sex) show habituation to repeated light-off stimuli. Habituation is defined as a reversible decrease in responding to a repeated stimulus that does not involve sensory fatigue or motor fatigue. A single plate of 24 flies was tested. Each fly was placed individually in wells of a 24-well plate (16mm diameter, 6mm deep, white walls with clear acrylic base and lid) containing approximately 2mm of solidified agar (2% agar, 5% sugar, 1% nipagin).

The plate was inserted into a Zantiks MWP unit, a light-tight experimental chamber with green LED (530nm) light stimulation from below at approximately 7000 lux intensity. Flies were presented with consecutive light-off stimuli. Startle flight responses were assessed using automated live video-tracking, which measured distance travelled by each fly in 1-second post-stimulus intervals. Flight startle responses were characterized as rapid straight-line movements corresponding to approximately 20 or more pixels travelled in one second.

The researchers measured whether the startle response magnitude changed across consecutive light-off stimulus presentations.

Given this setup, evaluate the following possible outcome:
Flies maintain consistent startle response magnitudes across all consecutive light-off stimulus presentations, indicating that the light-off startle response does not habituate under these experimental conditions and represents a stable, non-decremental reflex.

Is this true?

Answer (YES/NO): NO